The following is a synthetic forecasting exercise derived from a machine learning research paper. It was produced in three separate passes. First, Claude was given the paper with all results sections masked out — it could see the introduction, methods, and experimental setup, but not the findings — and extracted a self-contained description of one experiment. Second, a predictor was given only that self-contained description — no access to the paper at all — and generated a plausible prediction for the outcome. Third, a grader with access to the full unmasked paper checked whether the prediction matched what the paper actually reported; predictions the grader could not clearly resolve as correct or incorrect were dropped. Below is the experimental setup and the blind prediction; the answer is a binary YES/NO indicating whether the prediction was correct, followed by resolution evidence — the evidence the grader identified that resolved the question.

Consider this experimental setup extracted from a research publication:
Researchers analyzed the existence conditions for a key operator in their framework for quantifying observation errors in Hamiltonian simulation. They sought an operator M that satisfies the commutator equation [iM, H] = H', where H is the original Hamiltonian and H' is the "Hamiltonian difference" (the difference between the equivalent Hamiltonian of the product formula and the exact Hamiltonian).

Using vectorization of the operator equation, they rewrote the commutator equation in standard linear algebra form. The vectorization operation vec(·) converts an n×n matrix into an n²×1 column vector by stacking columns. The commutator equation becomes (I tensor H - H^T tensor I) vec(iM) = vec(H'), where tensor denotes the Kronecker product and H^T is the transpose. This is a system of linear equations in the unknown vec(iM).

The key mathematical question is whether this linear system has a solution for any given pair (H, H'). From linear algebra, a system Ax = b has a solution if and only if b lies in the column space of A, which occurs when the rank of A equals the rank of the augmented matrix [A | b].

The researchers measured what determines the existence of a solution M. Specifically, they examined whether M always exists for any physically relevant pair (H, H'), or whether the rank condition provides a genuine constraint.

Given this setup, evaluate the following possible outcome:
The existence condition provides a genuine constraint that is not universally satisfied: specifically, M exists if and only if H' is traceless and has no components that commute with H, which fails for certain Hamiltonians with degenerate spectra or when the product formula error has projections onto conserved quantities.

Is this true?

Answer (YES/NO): NO